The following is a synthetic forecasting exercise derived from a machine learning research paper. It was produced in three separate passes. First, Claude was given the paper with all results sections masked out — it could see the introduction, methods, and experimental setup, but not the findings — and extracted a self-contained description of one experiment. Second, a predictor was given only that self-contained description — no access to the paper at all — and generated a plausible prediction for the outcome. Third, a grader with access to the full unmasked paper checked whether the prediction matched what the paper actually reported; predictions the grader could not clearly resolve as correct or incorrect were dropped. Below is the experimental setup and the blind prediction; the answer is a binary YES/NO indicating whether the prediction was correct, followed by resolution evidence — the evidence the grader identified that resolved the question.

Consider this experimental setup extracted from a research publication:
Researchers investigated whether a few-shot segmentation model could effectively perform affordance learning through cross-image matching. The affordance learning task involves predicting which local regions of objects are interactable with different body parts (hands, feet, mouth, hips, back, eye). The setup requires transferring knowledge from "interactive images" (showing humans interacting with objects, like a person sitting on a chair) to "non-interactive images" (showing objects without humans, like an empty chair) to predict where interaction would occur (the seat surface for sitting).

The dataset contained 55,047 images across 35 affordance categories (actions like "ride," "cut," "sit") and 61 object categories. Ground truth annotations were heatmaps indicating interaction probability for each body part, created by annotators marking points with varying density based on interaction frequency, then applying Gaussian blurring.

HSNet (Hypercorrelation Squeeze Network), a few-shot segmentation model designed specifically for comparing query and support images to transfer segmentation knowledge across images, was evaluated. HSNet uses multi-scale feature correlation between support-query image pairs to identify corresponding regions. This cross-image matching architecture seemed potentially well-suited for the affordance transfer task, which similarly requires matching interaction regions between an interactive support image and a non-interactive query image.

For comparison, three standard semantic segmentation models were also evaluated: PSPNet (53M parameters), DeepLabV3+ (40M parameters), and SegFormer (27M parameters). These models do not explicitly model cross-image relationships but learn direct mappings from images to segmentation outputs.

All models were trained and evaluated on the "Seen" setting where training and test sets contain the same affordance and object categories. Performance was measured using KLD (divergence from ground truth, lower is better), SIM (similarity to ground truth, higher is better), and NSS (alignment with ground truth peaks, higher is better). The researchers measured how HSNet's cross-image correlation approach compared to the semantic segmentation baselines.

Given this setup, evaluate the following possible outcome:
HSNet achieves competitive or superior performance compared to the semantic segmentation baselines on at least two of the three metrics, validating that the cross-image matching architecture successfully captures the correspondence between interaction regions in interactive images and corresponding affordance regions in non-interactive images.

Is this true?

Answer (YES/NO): NO